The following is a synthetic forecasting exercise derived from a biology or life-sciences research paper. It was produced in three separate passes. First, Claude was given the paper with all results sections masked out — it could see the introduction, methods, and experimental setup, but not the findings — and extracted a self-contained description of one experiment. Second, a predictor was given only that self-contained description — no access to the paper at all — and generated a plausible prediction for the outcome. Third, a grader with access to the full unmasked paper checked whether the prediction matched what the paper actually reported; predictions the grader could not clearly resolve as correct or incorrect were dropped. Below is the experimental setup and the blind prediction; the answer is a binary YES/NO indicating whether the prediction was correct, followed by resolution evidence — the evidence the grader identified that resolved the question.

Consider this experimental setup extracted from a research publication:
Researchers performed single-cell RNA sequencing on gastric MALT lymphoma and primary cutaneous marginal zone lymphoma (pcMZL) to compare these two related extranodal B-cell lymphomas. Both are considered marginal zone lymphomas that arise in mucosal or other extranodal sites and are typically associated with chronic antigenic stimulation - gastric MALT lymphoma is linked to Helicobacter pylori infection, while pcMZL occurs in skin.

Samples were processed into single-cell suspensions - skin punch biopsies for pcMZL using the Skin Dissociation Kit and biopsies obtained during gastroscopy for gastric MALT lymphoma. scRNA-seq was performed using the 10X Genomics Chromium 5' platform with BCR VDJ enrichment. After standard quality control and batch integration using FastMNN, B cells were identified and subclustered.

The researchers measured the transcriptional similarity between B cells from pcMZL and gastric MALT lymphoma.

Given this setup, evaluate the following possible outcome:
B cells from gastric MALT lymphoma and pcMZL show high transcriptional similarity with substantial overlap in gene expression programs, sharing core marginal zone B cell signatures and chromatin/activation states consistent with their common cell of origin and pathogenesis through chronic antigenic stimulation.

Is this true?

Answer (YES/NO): NO